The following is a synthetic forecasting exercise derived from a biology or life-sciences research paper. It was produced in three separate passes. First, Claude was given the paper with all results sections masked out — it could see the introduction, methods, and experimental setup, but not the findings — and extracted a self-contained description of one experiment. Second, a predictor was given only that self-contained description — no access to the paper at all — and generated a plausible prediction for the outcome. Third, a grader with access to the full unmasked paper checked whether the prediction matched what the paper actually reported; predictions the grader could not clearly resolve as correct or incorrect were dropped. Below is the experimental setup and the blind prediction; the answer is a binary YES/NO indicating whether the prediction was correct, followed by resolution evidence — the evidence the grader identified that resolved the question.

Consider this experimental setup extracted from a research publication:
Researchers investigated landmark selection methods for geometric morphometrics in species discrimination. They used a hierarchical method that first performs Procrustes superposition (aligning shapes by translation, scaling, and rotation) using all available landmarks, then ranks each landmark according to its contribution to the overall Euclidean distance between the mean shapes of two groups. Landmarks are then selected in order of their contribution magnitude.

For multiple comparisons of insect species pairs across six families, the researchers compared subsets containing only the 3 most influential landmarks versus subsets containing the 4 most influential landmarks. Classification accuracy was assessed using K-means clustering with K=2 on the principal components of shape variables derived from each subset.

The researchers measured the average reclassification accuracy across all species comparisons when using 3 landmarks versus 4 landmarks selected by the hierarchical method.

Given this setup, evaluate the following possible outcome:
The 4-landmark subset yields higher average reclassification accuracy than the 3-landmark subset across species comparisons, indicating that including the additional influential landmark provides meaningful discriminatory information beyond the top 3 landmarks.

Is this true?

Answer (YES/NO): YES